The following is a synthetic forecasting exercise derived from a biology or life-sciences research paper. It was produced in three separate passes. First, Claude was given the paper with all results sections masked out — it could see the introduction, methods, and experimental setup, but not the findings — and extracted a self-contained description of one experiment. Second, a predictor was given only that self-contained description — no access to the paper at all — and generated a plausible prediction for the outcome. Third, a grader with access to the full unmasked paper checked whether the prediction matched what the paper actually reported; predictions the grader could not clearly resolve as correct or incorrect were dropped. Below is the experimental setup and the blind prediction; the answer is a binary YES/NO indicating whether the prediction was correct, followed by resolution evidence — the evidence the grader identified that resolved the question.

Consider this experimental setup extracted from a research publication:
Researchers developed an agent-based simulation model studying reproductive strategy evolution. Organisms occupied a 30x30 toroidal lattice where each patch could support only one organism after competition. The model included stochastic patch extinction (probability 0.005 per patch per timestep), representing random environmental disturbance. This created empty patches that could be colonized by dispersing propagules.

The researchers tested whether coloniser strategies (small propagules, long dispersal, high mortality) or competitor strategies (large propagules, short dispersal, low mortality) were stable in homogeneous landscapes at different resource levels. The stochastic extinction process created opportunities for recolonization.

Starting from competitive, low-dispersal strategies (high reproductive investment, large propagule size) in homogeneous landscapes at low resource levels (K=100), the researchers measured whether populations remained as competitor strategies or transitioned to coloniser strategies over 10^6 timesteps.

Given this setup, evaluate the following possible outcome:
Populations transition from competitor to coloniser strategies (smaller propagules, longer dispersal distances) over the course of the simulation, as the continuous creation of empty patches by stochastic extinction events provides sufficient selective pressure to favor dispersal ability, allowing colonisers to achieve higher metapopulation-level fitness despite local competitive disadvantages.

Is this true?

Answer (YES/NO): NO